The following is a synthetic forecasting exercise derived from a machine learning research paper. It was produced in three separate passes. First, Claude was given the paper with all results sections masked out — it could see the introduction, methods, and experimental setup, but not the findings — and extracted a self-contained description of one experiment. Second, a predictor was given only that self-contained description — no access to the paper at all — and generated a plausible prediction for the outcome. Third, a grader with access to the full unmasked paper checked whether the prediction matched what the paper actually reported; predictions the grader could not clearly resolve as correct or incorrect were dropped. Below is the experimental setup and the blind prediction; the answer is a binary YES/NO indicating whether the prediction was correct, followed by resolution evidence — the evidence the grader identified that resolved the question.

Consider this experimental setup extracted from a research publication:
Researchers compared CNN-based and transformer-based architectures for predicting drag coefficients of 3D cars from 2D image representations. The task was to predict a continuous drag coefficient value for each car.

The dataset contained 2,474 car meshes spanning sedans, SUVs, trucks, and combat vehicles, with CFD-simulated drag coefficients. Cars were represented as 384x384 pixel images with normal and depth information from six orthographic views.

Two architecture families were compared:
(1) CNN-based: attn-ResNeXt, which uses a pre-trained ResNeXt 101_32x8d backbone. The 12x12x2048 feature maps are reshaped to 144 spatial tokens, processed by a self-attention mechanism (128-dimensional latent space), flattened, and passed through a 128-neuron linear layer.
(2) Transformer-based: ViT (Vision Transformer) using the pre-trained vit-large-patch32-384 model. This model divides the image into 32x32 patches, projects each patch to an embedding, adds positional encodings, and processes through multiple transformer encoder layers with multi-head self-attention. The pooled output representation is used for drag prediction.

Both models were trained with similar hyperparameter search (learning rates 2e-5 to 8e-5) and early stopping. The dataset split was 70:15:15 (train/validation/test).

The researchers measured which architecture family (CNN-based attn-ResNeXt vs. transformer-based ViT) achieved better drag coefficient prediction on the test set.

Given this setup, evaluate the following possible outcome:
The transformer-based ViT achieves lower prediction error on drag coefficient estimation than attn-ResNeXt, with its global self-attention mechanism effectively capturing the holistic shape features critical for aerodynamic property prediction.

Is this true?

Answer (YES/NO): NO